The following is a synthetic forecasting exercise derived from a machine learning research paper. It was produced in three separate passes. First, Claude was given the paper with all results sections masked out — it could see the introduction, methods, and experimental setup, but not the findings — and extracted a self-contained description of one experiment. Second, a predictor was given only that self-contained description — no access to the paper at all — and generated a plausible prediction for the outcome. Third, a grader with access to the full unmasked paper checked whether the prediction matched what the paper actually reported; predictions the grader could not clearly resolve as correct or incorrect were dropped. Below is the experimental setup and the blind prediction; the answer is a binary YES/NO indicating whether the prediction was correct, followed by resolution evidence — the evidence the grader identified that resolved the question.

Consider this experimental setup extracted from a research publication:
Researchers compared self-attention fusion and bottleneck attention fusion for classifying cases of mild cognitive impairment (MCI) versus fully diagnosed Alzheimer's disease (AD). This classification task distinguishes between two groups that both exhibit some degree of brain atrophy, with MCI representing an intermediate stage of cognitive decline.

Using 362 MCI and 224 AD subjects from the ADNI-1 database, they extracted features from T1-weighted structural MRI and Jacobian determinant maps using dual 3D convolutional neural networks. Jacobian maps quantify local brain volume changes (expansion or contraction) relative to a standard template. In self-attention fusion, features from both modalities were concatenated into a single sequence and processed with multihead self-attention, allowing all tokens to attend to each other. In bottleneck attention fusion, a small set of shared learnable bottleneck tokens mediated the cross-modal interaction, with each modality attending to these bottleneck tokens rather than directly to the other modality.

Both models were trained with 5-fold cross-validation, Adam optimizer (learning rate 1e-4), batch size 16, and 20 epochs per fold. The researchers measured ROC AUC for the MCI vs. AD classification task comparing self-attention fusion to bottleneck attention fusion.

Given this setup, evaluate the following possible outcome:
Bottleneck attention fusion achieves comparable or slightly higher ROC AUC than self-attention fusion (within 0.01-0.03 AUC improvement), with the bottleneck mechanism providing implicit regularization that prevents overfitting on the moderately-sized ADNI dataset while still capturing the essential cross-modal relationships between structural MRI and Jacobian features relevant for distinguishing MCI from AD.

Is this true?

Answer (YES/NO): NO